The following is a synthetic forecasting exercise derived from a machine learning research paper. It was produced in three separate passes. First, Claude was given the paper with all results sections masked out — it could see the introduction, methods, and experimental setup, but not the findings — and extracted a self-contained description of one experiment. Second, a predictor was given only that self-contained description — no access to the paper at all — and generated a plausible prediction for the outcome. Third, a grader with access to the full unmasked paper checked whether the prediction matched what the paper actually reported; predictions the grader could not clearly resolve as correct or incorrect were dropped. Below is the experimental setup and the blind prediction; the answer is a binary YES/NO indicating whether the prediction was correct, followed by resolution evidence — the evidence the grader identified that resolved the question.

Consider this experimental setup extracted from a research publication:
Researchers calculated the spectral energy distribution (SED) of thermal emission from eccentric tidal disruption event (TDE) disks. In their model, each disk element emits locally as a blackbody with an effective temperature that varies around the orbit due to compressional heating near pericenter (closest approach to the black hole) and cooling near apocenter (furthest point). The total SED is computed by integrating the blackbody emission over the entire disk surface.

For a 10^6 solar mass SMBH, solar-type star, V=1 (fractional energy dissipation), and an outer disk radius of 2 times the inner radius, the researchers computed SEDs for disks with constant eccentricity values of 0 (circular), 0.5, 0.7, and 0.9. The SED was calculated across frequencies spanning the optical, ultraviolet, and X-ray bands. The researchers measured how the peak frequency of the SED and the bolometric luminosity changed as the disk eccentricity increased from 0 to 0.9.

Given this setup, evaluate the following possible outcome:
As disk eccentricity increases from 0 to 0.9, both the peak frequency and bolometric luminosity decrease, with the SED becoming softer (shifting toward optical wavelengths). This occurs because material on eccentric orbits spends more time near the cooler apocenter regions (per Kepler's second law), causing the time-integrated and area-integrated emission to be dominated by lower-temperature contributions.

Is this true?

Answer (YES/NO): NO